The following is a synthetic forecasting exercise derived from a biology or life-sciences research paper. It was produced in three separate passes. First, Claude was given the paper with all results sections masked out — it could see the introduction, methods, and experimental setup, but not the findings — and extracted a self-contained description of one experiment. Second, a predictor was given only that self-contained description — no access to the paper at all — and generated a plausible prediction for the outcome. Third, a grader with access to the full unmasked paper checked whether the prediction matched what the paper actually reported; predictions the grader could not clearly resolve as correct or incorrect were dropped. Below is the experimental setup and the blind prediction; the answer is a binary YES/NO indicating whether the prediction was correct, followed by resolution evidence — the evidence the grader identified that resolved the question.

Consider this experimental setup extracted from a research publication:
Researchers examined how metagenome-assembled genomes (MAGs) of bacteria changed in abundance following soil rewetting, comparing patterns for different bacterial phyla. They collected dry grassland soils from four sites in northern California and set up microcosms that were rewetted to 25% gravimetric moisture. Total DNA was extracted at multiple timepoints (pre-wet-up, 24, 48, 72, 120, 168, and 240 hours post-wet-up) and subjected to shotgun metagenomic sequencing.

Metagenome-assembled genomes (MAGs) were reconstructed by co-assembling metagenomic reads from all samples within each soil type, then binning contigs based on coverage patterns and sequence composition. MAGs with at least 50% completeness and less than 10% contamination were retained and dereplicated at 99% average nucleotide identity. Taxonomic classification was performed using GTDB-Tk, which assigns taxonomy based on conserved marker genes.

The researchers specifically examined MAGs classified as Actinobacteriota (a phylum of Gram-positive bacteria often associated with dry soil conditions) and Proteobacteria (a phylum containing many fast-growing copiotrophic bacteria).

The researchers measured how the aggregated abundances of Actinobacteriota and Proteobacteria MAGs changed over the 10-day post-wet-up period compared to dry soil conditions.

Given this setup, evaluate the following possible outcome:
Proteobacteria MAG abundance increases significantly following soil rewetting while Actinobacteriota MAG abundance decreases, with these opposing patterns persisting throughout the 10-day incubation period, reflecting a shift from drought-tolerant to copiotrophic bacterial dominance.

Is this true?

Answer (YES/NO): YES